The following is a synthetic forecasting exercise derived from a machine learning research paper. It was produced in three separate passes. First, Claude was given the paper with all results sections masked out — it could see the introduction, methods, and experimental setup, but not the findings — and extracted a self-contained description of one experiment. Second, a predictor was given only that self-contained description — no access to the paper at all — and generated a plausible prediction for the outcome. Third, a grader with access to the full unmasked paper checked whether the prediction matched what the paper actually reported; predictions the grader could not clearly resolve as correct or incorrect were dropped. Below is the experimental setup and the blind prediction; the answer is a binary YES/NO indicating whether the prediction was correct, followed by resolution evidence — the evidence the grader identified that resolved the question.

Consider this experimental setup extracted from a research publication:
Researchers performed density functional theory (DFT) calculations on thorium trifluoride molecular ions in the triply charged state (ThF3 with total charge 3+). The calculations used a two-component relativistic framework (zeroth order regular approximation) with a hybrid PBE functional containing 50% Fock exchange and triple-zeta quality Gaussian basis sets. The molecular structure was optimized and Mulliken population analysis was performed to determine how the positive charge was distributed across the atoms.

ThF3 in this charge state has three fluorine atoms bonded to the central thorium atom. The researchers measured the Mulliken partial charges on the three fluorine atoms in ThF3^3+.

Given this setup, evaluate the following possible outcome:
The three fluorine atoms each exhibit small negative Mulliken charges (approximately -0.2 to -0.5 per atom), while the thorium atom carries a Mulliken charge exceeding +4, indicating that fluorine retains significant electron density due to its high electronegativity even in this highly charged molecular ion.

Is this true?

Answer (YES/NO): NO